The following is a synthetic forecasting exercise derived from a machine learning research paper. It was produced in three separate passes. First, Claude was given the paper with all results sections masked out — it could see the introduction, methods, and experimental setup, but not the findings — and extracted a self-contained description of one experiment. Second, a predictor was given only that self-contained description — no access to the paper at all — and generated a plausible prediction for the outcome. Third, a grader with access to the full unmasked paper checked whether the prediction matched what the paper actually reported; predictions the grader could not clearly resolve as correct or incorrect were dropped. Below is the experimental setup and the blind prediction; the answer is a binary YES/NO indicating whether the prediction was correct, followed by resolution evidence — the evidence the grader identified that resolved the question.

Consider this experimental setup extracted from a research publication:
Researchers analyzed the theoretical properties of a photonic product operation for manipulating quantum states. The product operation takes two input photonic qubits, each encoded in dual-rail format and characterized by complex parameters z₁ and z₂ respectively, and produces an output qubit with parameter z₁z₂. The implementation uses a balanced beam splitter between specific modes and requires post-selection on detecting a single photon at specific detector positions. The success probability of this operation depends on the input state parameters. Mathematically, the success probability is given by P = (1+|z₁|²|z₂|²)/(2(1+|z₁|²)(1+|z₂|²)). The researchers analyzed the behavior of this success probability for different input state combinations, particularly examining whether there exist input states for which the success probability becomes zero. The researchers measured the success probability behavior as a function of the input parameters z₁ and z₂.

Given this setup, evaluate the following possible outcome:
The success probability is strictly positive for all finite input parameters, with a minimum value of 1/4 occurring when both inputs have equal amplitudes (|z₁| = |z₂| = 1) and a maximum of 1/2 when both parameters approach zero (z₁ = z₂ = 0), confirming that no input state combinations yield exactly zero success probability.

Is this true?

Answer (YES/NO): NO